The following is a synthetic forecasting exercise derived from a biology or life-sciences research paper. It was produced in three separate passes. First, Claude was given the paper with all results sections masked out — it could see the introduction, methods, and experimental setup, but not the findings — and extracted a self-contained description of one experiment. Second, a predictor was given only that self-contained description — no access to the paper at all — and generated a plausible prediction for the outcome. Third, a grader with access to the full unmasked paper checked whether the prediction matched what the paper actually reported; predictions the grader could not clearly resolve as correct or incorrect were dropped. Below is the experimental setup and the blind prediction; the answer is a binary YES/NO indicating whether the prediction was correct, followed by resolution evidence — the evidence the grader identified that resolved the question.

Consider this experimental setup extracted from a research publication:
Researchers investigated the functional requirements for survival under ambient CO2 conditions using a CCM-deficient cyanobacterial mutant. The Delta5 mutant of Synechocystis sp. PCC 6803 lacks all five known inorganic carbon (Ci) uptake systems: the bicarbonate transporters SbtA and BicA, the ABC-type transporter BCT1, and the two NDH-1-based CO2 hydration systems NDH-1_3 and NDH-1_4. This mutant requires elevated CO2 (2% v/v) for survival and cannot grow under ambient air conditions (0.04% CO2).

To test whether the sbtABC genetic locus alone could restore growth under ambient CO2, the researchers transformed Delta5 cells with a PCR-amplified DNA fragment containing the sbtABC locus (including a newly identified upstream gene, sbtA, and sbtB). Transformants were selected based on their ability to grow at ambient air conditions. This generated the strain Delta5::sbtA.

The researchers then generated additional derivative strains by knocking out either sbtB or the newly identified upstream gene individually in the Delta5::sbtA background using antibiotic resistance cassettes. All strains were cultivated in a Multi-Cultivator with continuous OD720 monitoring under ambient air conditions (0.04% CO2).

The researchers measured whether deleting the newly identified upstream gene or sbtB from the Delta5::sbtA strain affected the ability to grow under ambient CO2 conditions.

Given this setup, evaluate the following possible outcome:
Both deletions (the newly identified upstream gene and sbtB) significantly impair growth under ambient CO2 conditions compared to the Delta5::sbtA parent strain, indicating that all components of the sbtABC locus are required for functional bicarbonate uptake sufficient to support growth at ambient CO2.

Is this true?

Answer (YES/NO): NO